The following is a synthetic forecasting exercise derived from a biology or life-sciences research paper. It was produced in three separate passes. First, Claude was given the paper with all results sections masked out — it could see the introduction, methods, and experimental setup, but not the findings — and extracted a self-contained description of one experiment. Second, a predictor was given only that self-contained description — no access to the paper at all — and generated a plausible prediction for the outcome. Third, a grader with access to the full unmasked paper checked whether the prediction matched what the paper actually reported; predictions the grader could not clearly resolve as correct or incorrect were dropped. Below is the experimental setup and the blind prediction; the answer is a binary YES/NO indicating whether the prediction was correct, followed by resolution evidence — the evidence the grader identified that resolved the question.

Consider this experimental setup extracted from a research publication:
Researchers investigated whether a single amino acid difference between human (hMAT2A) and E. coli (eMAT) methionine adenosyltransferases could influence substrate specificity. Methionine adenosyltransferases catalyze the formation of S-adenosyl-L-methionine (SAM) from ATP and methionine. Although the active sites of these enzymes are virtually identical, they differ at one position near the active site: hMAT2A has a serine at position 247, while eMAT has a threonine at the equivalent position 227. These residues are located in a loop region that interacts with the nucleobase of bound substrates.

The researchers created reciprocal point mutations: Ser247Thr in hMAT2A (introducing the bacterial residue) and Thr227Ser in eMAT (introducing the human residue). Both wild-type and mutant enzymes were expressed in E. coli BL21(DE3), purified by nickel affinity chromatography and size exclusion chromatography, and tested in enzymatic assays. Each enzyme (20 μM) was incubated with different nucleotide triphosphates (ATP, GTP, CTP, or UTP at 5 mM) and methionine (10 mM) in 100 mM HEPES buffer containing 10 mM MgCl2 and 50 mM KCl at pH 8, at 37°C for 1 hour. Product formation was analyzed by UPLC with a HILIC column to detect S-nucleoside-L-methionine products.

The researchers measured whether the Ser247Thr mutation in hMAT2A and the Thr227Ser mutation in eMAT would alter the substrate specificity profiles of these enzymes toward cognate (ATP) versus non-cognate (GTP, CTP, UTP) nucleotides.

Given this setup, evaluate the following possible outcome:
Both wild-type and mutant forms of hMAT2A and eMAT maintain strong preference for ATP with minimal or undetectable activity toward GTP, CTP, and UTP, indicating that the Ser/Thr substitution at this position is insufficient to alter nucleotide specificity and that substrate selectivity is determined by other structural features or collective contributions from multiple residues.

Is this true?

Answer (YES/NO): NO